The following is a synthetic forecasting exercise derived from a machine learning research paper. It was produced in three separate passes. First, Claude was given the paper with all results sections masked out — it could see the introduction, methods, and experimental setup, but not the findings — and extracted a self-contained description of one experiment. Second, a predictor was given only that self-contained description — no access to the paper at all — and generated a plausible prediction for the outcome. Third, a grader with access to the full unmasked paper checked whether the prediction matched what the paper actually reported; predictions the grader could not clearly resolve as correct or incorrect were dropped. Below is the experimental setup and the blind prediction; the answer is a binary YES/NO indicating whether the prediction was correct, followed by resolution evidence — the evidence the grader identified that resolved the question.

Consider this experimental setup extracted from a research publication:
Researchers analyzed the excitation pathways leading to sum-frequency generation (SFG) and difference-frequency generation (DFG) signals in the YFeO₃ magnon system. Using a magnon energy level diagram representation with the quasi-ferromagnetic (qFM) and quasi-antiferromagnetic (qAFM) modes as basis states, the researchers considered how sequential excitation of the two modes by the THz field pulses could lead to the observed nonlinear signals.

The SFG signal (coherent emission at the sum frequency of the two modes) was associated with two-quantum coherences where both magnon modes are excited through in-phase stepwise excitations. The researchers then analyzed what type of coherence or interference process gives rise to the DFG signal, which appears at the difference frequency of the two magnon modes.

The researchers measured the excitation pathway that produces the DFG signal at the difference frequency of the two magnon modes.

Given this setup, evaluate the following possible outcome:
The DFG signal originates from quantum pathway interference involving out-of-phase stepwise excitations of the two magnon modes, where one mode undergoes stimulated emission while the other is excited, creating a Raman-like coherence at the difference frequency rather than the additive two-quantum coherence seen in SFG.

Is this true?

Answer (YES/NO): YES